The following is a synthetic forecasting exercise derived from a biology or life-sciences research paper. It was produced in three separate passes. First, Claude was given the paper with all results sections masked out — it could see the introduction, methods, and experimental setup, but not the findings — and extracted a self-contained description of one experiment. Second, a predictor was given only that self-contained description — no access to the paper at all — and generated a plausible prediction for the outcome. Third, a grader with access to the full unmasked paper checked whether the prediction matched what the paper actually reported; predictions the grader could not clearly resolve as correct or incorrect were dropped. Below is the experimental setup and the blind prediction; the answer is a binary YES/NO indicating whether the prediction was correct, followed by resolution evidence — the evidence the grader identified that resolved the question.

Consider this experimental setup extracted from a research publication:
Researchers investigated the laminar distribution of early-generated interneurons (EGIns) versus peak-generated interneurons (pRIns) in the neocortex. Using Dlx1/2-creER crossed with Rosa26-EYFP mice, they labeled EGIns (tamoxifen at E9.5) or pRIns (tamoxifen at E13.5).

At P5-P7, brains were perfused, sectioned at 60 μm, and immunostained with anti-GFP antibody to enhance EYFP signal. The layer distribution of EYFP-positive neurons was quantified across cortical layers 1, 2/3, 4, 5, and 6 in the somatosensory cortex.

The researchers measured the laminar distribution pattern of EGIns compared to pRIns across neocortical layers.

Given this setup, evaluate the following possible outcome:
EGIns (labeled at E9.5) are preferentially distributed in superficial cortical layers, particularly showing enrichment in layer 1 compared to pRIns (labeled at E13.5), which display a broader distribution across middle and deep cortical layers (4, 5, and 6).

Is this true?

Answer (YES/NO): NO